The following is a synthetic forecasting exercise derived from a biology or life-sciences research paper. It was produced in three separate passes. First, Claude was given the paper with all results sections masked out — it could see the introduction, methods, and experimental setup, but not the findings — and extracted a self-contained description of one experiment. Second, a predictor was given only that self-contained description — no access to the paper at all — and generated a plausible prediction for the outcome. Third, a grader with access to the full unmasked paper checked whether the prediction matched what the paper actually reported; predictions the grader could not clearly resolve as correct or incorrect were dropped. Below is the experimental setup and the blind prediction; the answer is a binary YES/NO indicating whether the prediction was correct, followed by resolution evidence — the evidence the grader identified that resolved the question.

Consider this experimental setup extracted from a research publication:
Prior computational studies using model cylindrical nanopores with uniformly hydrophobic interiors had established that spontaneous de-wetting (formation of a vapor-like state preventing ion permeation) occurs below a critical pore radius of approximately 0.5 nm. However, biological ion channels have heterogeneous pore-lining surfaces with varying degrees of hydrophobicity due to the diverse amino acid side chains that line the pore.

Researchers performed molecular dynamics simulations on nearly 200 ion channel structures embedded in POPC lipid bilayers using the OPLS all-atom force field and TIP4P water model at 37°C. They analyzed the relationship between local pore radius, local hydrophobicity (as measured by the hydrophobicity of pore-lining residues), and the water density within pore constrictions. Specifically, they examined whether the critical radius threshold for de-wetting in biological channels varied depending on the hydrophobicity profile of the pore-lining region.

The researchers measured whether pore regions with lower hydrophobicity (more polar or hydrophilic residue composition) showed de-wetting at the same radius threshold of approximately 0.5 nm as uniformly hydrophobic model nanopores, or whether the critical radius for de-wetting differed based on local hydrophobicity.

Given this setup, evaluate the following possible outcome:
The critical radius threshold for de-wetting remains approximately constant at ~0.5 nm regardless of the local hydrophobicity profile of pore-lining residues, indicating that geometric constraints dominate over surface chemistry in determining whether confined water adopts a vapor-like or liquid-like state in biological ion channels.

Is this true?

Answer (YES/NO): NO